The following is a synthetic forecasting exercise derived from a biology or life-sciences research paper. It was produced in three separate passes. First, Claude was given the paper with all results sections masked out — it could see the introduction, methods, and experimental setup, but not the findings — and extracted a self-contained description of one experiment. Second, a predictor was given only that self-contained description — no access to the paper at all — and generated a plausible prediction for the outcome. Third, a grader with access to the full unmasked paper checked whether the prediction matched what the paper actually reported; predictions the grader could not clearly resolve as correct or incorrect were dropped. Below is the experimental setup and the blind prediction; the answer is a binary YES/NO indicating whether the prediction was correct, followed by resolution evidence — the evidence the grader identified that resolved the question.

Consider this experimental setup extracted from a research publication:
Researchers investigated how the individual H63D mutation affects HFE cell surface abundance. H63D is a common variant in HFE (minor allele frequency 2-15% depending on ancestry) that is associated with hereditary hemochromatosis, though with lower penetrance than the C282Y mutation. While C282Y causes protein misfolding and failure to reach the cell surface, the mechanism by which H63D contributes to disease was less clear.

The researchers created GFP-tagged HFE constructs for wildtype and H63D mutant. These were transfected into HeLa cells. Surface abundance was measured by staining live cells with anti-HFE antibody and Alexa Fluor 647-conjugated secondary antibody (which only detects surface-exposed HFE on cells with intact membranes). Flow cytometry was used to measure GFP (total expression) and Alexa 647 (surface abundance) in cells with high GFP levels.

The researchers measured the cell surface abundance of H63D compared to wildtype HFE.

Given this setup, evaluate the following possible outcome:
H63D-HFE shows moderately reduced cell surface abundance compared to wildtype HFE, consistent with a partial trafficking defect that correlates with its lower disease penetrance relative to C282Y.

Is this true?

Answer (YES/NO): NO